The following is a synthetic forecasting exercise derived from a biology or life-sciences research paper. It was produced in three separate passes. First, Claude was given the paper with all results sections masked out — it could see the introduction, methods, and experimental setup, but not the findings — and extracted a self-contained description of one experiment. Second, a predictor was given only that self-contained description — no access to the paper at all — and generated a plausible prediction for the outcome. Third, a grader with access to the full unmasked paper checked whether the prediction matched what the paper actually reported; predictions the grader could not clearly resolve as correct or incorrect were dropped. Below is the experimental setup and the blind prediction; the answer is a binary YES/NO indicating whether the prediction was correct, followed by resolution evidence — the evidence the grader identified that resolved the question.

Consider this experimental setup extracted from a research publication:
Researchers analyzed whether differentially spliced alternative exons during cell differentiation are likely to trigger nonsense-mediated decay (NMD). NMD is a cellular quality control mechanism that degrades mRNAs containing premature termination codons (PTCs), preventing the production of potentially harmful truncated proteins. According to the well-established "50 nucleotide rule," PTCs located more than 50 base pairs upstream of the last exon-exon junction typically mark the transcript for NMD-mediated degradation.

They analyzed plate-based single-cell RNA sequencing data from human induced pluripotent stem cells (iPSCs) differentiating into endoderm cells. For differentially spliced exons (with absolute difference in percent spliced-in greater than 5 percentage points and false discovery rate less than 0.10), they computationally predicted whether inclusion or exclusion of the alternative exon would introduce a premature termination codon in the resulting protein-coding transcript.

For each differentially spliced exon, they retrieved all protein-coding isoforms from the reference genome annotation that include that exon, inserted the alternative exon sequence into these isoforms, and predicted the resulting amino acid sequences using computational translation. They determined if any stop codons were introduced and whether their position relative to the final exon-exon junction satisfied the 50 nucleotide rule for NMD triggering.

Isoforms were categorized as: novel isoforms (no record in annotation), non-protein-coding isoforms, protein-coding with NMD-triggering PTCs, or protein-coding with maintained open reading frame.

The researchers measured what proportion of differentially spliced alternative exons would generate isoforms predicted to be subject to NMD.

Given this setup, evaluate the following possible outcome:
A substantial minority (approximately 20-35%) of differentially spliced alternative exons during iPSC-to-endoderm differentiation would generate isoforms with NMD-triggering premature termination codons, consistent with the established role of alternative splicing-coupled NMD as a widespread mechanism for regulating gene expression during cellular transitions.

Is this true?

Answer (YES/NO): NO